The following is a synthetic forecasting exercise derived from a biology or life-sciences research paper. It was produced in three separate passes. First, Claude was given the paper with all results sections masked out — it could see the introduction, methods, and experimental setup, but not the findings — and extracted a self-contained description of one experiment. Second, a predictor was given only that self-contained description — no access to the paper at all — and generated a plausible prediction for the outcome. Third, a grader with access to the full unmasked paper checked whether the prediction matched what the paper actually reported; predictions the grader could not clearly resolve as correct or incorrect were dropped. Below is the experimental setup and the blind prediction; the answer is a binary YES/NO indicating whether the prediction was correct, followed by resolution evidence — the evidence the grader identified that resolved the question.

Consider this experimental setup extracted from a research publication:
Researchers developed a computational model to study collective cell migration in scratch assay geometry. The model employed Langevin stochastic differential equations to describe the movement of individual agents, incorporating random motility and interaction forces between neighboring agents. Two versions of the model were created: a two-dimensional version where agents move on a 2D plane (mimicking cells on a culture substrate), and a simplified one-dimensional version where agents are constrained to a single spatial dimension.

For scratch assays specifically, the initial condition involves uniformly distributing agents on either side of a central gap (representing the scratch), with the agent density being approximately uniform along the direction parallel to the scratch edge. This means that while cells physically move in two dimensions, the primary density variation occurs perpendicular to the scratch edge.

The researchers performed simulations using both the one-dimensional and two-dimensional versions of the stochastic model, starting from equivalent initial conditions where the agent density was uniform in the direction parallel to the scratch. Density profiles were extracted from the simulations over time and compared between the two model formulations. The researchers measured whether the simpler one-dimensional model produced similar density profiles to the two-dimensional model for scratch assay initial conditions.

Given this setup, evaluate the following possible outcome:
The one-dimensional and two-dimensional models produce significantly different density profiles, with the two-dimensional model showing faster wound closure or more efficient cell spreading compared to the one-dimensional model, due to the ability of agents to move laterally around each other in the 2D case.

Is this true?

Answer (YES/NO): NO